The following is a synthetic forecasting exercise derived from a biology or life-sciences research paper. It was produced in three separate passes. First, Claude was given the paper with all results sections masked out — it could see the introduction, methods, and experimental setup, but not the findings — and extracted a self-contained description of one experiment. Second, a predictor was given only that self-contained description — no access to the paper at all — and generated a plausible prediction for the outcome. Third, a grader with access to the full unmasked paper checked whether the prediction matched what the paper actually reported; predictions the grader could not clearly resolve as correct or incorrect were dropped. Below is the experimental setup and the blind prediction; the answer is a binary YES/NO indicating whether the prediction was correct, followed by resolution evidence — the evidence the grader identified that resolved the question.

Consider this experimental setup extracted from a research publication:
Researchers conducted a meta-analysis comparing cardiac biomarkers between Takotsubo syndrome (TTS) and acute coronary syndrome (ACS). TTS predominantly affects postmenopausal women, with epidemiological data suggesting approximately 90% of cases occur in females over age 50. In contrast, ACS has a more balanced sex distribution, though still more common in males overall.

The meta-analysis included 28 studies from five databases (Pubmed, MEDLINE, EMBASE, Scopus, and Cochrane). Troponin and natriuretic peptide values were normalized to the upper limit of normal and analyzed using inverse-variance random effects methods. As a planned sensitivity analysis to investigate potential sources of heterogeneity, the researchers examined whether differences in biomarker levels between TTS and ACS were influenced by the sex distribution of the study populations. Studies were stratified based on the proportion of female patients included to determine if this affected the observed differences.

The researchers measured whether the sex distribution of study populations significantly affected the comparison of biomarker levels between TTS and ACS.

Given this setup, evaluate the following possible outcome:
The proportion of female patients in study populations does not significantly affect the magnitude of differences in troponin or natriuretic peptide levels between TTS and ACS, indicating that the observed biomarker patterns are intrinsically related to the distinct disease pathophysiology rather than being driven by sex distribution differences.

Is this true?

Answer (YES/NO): NO